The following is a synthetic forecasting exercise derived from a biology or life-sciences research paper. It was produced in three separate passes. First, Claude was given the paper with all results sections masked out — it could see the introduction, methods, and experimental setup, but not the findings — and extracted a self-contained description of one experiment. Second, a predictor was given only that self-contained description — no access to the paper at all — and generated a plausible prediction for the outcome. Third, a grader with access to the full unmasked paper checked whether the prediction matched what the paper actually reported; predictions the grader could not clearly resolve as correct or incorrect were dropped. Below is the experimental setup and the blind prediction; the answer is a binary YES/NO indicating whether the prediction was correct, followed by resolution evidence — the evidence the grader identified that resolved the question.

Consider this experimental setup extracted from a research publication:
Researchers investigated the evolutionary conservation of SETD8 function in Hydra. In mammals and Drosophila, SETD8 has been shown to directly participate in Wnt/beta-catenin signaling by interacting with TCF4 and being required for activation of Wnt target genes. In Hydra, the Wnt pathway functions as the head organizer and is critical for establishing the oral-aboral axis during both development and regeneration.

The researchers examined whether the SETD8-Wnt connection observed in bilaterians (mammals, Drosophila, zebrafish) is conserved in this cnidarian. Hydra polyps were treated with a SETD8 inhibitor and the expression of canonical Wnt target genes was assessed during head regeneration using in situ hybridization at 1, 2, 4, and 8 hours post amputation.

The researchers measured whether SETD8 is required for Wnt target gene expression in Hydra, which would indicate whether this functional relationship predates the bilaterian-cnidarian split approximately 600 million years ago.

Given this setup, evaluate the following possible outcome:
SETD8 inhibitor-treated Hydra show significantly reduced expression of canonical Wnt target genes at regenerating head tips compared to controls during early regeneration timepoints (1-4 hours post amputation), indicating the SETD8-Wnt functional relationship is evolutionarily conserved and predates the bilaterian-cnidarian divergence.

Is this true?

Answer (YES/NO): YES